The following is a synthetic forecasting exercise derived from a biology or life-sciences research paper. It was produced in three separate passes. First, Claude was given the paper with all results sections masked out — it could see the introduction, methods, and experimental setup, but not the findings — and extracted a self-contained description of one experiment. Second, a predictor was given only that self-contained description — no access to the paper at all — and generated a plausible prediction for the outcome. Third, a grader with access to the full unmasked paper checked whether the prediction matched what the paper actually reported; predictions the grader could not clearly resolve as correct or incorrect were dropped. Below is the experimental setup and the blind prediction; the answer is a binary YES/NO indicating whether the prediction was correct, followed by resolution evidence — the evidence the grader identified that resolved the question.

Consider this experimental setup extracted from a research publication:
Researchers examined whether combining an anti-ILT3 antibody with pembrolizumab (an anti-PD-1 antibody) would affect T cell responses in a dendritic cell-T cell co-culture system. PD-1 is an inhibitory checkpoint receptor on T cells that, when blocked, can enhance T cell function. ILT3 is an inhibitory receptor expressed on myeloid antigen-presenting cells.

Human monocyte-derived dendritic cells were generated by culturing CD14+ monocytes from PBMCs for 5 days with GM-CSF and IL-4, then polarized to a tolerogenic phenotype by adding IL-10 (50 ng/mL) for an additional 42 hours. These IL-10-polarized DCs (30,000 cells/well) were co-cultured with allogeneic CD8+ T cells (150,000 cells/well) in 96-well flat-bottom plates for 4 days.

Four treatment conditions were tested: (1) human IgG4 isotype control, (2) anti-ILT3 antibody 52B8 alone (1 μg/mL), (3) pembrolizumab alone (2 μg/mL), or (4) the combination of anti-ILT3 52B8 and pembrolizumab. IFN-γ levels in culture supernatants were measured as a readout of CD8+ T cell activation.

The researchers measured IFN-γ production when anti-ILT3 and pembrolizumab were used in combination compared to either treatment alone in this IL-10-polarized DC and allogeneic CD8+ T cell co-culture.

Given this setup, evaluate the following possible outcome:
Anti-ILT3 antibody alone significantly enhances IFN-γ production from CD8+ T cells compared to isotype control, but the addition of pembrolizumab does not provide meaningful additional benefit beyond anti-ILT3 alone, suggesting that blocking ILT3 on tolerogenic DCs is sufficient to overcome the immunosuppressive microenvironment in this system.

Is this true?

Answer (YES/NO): NO